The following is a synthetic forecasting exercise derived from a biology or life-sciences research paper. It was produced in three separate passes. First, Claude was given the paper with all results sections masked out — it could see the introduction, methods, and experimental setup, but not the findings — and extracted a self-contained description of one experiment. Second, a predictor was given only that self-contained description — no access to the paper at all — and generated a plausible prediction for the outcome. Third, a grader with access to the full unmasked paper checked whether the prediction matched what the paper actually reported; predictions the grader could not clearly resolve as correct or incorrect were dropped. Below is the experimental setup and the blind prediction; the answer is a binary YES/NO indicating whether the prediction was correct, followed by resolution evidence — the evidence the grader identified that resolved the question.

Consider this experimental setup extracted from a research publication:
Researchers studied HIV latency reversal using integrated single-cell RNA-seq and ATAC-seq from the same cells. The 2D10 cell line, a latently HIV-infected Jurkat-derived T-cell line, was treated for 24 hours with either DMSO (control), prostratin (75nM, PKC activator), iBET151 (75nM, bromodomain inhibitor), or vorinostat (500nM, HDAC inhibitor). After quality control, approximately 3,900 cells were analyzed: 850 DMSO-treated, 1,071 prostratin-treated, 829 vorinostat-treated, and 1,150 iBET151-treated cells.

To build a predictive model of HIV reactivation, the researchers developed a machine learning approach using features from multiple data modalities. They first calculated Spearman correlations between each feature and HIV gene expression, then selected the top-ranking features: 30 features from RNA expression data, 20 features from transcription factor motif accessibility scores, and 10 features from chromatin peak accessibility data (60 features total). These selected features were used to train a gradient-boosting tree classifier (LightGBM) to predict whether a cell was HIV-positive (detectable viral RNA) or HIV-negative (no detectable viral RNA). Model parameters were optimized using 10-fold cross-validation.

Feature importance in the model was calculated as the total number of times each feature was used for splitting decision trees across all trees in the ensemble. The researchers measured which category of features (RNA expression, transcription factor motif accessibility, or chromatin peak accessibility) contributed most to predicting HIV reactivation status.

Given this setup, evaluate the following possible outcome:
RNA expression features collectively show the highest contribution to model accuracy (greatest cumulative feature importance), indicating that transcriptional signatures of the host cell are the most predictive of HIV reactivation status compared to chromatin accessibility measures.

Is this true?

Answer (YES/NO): YES